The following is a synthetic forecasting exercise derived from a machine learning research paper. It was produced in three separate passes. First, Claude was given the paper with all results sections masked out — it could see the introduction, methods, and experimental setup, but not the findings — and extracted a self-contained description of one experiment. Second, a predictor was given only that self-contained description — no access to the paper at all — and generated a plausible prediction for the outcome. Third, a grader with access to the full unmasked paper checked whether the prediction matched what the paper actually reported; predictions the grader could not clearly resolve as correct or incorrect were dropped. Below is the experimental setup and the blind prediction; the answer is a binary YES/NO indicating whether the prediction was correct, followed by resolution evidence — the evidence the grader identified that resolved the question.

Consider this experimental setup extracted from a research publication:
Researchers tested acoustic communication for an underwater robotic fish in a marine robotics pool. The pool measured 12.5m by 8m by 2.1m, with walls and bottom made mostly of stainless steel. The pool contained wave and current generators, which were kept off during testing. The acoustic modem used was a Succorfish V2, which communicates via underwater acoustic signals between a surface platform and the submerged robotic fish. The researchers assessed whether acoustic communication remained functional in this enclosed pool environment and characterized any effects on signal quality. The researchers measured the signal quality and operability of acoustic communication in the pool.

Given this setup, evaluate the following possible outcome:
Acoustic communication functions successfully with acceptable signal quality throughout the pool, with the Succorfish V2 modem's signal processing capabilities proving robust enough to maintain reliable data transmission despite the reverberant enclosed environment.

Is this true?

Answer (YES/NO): NO